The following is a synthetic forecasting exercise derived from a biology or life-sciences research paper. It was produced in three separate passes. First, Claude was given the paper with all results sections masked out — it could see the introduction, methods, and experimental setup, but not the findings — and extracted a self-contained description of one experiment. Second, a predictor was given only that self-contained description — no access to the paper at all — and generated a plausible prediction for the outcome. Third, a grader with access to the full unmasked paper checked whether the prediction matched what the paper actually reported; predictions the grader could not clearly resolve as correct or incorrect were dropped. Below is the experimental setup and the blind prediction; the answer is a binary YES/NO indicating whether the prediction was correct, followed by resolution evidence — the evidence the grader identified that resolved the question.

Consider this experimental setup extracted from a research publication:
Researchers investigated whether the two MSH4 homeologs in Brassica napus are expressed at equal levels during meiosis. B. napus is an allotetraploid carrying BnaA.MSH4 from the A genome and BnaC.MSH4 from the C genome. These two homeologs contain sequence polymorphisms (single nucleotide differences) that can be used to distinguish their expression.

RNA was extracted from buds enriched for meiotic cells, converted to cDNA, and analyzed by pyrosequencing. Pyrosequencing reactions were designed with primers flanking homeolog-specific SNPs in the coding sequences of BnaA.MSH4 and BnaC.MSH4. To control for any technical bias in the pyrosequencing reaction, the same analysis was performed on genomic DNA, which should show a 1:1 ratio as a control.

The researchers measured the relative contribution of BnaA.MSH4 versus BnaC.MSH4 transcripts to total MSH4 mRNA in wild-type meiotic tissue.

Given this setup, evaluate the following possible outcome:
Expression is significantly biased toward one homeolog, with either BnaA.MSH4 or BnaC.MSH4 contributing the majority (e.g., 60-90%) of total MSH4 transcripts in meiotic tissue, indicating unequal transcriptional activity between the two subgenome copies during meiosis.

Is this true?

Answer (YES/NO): YES